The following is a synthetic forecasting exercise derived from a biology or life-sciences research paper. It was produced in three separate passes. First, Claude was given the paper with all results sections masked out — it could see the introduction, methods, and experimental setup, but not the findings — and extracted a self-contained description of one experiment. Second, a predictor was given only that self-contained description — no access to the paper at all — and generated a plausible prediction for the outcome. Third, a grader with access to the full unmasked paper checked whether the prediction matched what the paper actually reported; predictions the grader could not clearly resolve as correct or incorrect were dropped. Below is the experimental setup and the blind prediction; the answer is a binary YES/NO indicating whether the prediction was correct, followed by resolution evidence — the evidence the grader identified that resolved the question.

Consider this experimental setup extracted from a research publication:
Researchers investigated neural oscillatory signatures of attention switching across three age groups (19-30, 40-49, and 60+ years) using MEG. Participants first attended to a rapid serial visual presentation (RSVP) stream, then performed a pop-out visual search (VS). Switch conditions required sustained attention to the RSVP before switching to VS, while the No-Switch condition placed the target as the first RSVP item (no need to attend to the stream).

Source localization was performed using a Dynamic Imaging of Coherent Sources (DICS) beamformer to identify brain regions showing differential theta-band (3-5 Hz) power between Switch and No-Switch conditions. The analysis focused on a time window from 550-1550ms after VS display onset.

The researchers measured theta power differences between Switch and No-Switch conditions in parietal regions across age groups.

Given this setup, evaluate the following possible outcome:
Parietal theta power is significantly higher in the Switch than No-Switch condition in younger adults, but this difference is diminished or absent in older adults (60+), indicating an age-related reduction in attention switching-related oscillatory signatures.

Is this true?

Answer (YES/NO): YES